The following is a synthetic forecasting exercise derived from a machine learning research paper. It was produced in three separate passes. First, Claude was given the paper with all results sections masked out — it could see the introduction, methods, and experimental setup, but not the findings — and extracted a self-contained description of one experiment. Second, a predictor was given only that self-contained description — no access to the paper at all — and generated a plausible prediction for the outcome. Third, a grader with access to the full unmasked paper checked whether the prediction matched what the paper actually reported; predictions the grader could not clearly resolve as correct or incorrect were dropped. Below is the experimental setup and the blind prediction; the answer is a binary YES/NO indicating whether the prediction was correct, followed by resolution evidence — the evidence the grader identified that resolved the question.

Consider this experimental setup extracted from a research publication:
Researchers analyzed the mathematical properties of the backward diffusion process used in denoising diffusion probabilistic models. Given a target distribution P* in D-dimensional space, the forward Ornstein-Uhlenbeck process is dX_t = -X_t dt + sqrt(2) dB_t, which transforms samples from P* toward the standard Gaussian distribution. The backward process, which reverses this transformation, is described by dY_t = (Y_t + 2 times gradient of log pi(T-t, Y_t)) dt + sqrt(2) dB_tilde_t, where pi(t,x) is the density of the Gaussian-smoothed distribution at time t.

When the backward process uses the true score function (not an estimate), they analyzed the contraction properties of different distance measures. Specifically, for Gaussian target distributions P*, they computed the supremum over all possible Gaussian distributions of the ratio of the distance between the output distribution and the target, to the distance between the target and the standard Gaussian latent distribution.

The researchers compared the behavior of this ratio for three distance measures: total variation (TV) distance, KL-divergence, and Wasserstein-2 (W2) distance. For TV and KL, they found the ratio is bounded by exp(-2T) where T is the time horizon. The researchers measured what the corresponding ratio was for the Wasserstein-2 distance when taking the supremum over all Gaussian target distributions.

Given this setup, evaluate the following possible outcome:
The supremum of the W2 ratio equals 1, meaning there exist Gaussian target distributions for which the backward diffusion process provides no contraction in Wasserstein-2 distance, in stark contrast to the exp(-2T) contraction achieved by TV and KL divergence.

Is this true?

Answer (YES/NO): YES